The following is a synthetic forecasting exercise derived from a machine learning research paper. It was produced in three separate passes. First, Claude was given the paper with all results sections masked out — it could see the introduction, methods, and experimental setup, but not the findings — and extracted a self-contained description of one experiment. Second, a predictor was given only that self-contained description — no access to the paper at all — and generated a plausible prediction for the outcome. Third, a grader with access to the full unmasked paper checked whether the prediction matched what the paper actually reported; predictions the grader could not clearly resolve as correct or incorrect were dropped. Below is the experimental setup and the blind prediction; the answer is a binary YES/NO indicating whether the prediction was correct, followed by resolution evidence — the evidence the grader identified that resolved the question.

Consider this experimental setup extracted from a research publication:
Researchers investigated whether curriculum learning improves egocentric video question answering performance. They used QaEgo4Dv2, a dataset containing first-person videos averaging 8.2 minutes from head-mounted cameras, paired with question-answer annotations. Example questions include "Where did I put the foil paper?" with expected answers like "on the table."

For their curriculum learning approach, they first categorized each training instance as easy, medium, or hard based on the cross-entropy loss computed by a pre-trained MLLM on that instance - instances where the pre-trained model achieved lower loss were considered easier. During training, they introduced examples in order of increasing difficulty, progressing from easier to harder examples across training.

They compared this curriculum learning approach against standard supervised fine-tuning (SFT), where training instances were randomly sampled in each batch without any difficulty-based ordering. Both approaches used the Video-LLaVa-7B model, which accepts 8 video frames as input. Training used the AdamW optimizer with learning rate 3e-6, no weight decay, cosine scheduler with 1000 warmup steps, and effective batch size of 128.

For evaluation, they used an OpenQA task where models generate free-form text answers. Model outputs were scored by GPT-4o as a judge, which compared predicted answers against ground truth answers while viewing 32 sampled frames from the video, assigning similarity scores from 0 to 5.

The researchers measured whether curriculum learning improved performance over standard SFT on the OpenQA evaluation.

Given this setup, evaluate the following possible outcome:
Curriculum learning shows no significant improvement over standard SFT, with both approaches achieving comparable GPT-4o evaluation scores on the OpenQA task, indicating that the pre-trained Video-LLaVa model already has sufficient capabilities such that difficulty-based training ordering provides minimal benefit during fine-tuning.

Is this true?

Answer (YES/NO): YES